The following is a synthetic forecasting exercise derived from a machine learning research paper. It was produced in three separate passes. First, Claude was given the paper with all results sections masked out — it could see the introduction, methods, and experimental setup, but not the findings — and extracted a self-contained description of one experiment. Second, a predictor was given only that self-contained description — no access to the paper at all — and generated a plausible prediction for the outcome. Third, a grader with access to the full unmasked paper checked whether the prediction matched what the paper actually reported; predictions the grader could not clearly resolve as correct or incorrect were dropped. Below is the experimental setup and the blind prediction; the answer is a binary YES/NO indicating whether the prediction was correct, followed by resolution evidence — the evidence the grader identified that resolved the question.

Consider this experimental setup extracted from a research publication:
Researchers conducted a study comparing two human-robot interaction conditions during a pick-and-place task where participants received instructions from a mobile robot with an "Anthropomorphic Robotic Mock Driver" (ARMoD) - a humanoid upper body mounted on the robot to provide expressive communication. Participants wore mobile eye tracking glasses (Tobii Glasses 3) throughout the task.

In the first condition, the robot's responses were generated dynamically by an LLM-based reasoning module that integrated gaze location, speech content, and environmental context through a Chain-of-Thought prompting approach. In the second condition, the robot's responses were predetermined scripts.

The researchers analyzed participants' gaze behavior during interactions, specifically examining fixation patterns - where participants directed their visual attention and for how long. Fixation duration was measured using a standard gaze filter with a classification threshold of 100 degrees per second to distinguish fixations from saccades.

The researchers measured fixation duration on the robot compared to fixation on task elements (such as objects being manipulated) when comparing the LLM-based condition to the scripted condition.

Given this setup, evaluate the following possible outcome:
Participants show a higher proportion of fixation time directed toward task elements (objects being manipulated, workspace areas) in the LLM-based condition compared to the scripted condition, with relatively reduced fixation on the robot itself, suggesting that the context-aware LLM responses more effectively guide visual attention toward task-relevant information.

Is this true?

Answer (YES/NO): NO